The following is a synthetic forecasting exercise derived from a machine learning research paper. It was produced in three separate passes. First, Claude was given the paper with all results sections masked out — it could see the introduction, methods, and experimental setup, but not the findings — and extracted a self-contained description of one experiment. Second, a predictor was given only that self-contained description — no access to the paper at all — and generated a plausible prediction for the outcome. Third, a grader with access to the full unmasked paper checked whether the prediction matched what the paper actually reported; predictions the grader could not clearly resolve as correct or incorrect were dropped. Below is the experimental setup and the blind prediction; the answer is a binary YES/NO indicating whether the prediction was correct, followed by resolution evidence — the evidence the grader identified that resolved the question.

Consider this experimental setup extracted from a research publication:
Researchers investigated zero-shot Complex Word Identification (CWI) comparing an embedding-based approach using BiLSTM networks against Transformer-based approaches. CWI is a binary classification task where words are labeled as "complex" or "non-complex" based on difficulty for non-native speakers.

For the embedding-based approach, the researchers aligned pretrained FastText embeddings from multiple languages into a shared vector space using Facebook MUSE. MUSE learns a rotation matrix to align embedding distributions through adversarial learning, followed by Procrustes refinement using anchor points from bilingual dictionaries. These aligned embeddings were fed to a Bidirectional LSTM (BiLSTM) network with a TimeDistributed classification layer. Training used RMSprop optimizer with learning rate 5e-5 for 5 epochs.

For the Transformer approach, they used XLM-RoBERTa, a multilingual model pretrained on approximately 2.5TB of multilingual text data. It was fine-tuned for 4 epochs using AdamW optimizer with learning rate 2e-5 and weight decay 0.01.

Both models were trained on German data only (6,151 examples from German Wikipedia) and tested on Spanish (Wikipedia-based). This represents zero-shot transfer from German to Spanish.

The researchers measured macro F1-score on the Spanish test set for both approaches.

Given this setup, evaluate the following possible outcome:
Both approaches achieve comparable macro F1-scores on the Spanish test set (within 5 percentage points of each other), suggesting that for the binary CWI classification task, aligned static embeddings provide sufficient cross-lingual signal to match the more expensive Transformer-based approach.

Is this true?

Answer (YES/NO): NO